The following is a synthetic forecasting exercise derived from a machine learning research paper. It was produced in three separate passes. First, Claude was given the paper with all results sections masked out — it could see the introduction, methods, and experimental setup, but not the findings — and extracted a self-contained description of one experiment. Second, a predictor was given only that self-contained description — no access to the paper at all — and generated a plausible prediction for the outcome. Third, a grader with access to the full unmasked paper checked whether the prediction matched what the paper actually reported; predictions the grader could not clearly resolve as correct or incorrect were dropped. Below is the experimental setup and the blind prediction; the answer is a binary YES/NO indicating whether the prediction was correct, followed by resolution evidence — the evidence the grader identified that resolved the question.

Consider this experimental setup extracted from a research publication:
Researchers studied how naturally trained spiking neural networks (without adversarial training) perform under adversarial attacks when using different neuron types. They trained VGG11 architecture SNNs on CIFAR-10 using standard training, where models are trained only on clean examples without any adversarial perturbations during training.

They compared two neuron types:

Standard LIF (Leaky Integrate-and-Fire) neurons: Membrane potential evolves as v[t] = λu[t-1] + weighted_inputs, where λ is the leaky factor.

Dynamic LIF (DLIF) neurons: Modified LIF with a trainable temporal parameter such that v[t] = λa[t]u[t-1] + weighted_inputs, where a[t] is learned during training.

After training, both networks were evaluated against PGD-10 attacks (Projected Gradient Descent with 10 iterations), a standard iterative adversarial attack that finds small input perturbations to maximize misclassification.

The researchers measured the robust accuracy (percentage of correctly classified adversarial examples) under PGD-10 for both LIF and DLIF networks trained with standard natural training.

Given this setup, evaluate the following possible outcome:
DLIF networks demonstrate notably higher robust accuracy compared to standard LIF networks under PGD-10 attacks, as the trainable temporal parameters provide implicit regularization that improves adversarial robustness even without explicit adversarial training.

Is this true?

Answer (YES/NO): NO